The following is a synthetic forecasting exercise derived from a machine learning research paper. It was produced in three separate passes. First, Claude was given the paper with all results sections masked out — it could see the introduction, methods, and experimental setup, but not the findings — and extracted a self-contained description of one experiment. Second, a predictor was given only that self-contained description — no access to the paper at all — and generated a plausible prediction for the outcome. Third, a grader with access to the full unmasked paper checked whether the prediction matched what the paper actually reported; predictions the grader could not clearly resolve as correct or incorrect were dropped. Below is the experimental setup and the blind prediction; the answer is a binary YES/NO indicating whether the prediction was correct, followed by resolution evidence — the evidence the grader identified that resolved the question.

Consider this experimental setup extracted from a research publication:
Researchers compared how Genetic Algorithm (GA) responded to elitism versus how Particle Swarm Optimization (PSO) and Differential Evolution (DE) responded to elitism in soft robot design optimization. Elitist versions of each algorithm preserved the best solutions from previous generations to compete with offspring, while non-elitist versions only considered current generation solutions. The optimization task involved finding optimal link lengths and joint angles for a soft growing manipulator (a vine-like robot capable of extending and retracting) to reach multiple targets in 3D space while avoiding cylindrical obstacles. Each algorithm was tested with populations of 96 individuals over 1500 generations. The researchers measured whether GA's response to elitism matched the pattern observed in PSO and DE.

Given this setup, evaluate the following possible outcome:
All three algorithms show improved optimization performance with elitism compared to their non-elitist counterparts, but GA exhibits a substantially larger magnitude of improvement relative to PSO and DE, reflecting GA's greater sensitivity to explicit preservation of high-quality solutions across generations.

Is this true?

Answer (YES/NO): NO